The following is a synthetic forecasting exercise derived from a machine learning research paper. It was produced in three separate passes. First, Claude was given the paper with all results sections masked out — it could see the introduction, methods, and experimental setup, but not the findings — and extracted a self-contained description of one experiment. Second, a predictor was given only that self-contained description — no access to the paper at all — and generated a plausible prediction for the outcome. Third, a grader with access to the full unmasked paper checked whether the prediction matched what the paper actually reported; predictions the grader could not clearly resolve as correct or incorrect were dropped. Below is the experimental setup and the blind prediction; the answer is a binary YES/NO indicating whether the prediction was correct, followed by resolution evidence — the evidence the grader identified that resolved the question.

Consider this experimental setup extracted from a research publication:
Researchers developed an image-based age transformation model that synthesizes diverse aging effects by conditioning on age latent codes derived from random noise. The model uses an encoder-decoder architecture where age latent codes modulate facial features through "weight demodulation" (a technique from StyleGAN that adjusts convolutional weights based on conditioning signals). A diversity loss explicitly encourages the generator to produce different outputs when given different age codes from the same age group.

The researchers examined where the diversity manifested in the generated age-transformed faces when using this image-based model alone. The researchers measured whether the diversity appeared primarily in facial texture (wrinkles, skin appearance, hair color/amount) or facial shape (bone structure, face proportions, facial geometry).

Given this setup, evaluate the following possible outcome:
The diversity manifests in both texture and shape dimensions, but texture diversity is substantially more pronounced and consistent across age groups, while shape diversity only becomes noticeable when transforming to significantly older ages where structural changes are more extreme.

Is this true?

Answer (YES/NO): NO